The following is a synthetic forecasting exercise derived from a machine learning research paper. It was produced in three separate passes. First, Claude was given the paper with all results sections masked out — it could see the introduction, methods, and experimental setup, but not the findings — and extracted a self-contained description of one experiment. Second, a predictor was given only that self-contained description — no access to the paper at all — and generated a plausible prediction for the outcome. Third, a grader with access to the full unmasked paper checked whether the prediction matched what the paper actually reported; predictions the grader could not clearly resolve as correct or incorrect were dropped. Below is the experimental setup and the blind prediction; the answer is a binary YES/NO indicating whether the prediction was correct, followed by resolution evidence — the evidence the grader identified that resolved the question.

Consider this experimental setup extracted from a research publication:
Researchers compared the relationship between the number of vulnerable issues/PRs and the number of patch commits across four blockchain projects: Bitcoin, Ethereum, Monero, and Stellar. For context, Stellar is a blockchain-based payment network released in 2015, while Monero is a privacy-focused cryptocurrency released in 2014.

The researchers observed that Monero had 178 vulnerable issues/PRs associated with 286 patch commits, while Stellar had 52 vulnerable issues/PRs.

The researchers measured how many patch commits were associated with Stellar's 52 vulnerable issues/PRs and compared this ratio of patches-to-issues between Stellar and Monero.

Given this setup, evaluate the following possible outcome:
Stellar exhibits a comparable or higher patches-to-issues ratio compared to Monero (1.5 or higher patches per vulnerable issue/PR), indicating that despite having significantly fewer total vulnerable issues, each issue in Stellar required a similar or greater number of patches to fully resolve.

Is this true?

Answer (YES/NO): YES